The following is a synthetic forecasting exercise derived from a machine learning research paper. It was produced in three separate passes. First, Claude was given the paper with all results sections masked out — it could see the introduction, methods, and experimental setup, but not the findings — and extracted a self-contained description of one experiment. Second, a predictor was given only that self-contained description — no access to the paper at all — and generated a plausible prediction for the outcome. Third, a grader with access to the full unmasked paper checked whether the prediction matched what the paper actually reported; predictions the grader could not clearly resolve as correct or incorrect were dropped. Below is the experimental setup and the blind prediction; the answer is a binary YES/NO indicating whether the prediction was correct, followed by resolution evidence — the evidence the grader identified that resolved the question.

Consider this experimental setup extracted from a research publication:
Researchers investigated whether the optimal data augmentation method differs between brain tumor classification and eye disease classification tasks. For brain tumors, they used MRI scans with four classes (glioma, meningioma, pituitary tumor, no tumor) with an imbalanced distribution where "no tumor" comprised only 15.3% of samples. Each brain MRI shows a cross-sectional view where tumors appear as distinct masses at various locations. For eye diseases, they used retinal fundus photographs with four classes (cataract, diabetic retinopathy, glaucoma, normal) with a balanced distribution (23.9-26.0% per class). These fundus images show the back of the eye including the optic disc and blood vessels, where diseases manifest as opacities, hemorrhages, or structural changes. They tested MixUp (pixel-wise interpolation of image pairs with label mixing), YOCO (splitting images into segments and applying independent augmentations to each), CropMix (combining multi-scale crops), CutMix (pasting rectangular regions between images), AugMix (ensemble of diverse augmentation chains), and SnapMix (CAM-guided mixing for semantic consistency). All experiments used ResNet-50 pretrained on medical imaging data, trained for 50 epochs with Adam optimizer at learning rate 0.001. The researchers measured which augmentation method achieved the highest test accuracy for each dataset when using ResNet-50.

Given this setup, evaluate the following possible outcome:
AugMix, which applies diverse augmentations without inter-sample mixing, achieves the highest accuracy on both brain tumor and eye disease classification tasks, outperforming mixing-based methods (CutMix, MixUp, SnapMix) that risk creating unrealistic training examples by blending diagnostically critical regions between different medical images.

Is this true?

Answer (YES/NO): NO